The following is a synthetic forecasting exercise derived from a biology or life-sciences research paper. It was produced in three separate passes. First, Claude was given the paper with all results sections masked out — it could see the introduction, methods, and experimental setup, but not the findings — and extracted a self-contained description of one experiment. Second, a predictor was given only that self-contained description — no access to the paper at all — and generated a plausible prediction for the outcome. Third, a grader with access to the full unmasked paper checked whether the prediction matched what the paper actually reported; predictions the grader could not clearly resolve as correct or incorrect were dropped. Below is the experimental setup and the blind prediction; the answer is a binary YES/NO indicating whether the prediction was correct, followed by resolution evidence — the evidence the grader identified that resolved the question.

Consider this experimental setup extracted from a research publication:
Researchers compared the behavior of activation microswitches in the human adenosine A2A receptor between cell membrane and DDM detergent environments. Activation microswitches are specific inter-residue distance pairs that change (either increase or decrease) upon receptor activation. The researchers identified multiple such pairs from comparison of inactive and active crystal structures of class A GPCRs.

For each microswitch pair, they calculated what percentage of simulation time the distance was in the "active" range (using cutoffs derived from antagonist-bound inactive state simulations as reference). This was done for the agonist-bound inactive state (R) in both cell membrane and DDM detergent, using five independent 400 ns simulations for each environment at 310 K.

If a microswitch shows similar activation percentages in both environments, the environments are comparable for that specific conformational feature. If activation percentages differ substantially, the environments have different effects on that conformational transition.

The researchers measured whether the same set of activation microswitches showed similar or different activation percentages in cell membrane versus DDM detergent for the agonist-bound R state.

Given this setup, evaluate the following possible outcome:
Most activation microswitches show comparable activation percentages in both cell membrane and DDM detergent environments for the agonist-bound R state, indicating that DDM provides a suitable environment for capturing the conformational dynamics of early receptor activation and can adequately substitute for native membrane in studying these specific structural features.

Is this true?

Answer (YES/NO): NO